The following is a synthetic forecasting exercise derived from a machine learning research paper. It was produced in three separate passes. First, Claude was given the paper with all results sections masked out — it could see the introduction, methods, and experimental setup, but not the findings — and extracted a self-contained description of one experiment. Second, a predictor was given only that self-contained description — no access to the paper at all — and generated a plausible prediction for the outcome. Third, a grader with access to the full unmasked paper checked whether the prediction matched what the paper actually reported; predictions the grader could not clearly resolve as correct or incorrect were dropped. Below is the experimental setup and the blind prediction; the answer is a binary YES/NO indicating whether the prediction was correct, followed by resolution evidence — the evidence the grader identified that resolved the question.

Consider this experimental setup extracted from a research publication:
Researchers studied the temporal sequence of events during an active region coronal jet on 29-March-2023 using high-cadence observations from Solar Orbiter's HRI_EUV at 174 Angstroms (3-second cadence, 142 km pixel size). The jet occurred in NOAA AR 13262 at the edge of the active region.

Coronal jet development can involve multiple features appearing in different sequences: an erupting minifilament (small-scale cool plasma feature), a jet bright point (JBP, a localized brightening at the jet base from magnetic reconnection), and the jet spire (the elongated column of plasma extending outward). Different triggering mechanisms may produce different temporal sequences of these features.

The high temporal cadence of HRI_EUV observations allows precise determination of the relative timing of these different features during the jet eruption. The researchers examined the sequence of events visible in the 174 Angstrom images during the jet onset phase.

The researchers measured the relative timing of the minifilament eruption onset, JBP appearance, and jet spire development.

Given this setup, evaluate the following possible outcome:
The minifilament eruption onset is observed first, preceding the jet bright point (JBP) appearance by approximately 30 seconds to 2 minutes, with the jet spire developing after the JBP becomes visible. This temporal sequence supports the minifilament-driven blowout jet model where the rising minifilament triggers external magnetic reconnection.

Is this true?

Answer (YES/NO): NO